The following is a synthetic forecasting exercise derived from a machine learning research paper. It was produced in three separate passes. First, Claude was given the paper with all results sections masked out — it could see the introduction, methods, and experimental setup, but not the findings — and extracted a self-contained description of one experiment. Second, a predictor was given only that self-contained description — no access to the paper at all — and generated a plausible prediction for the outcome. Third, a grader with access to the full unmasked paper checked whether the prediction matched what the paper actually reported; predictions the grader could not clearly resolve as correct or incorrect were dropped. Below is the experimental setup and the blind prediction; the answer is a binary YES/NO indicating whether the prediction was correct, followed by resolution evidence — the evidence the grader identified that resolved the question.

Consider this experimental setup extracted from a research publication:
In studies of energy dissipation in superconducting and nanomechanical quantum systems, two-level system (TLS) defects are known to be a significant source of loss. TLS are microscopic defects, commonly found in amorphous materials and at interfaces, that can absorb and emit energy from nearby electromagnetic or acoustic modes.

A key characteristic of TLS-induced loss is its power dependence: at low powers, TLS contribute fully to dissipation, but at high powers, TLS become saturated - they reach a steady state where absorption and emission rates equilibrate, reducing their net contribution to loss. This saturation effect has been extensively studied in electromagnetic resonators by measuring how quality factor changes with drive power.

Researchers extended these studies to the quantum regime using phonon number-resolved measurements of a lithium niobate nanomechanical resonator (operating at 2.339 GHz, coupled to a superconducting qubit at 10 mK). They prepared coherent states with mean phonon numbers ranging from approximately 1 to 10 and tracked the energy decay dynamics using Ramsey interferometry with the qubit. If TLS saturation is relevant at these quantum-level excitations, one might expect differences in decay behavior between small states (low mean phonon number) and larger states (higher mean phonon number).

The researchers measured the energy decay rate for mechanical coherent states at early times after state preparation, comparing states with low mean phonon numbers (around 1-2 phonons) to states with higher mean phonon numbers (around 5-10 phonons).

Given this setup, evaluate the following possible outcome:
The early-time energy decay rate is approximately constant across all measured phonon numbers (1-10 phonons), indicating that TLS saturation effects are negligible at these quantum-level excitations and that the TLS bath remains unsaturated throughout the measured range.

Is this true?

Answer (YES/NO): NO